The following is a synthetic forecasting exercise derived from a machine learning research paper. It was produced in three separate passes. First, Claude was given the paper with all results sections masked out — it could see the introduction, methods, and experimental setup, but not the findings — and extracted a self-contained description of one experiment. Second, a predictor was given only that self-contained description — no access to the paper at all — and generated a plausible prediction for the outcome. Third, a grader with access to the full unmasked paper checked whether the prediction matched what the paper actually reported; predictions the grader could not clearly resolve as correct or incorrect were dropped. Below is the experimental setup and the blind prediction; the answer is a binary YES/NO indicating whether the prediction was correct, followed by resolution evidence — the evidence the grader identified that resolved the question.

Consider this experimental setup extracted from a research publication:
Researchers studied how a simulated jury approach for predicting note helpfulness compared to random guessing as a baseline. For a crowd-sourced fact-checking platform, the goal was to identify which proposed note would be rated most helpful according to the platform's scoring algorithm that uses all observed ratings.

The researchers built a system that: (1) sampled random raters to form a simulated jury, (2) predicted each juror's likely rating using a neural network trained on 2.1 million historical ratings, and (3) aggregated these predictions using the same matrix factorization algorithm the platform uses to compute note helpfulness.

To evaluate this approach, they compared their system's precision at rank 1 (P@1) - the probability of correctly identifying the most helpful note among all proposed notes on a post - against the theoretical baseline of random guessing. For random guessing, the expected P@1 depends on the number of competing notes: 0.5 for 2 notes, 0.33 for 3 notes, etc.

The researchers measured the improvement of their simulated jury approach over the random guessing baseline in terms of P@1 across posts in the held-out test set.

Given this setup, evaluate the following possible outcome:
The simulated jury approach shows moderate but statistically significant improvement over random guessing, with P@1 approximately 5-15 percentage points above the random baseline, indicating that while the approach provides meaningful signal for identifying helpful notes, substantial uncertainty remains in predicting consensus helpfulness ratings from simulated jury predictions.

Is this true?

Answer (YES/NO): NO